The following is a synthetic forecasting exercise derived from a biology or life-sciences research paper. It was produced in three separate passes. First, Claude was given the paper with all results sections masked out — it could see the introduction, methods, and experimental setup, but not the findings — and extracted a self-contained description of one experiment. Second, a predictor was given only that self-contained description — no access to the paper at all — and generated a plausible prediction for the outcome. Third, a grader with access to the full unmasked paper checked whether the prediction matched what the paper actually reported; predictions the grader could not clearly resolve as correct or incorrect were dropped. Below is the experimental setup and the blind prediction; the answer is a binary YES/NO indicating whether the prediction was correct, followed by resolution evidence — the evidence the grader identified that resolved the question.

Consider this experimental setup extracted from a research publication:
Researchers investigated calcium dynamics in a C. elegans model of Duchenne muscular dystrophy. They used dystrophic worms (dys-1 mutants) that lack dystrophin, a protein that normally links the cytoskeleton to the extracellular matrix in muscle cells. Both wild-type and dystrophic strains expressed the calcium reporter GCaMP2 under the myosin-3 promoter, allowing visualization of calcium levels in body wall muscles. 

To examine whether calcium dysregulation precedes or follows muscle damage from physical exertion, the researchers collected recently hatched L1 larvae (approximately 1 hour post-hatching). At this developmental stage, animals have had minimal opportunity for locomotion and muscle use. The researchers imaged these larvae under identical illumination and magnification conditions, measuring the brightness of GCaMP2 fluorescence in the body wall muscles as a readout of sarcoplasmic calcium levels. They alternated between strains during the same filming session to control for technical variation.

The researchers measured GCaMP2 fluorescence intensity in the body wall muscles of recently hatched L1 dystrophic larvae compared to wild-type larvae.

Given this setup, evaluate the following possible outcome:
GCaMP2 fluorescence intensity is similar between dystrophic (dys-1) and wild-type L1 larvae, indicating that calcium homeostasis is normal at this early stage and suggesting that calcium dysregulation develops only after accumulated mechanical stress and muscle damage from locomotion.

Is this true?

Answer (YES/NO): NO